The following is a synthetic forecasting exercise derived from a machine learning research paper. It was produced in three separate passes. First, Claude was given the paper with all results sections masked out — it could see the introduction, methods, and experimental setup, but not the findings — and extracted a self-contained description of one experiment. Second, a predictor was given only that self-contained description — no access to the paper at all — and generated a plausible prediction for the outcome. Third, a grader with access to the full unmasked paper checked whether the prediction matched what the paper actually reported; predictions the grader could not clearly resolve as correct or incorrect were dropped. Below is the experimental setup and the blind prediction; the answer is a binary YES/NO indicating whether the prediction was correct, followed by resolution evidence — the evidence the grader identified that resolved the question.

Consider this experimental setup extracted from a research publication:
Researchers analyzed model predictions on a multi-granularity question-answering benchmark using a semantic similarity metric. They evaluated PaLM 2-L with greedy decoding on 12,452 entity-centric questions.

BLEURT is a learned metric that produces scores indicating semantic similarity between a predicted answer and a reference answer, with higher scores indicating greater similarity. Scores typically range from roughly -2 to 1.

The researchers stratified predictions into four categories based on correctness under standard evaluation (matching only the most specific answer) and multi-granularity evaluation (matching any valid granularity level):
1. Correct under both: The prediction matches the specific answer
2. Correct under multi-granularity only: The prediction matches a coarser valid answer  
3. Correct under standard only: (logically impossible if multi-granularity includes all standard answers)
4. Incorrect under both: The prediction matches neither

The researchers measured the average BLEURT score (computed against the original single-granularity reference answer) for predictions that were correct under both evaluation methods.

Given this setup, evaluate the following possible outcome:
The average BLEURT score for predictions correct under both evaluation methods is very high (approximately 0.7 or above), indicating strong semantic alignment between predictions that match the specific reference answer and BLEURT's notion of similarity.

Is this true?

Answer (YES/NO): YES